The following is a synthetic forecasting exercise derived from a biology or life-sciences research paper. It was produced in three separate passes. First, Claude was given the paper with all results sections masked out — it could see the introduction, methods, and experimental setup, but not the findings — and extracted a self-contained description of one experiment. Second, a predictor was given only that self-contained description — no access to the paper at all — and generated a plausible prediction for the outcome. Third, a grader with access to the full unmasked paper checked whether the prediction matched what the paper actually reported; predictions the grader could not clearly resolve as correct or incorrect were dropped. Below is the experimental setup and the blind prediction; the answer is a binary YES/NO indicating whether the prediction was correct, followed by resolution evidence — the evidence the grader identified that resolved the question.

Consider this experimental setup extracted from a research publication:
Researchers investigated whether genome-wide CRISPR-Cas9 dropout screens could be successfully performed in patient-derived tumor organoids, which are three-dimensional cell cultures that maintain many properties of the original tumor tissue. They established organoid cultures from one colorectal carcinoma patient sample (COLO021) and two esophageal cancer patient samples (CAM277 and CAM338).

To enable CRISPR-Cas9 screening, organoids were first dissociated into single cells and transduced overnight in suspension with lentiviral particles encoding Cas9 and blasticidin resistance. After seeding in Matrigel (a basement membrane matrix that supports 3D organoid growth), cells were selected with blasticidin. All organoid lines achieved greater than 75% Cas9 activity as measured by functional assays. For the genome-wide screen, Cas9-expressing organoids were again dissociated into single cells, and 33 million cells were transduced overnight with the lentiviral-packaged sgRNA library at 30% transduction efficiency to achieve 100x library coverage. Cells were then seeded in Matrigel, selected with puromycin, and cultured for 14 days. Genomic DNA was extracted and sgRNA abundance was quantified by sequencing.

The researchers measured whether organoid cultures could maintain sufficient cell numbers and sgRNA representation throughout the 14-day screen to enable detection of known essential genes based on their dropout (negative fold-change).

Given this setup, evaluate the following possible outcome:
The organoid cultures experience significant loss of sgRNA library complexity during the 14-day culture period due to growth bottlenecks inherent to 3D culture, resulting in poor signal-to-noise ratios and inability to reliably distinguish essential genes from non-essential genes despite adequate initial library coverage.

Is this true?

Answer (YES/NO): NO